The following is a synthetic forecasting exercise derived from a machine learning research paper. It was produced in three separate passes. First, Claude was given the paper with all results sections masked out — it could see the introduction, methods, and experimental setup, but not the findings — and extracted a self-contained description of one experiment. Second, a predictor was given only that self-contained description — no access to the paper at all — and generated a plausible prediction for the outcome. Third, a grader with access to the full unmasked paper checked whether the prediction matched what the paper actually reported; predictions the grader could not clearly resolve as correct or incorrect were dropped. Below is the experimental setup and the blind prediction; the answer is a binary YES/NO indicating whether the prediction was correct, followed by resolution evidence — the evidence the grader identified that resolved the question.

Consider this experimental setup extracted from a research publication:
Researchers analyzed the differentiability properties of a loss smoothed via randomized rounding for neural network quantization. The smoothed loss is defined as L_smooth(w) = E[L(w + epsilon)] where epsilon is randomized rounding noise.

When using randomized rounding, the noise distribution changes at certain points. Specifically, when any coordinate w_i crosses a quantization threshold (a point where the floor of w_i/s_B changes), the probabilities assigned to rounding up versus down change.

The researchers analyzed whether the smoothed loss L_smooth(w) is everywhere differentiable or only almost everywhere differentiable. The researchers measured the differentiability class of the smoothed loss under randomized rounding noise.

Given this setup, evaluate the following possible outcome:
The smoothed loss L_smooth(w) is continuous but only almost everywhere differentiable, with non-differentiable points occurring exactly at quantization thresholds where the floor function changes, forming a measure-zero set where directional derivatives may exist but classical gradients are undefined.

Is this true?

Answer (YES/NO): NO